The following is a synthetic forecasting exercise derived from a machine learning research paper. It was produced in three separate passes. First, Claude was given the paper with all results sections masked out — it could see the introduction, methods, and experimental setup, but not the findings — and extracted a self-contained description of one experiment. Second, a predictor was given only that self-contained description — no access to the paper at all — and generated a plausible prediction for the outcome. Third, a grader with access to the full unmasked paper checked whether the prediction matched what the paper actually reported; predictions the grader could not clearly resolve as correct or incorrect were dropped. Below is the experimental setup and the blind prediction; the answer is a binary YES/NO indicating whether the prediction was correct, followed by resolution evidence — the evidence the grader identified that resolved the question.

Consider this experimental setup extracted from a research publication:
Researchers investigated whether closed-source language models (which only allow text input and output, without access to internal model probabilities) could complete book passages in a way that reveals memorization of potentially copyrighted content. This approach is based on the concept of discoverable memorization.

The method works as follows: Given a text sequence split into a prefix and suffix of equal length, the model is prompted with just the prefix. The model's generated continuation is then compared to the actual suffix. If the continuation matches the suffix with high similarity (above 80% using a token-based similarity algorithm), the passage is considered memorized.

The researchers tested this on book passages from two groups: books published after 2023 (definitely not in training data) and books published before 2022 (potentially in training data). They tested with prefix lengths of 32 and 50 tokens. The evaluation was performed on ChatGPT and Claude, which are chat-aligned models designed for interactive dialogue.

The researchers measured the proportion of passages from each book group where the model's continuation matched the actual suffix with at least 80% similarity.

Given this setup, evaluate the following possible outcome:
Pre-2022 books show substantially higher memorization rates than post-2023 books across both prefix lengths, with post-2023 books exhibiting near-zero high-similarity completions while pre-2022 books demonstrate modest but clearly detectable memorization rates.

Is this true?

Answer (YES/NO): YES